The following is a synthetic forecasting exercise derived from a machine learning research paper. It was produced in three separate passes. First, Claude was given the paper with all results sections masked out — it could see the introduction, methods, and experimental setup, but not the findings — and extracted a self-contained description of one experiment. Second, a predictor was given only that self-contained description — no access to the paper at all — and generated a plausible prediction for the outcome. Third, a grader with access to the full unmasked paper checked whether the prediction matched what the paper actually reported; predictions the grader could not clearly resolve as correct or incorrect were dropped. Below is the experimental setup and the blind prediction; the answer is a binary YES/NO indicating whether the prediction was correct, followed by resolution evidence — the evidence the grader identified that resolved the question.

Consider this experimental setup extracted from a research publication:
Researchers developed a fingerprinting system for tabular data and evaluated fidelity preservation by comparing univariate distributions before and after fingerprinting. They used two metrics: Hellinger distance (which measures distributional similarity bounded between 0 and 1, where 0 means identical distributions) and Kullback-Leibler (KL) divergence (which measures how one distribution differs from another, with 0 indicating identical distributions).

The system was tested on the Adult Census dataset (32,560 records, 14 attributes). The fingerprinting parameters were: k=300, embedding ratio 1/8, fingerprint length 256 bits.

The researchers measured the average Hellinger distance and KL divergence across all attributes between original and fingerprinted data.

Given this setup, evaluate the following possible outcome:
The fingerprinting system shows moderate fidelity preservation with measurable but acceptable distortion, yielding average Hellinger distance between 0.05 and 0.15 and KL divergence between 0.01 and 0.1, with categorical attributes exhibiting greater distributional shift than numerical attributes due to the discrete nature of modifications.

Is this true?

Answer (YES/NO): NO